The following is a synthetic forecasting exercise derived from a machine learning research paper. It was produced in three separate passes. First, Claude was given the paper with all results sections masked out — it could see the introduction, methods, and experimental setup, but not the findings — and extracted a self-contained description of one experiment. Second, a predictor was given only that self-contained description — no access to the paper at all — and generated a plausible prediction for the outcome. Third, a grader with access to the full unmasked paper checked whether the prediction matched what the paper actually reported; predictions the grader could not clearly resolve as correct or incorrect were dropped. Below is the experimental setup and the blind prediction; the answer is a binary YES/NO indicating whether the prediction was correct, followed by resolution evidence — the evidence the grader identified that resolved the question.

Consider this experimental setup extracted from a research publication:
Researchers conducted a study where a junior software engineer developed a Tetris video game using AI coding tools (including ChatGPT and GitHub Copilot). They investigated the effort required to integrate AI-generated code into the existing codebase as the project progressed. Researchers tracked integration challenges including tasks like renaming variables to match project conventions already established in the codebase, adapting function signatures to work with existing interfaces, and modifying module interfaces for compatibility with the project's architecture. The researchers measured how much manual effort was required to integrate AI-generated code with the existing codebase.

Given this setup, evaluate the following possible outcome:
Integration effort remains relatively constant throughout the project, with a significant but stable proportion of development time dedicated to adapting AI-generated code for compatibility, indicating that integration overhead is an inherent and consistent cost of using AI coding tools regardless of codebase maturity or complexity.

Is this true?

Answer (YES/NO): NO